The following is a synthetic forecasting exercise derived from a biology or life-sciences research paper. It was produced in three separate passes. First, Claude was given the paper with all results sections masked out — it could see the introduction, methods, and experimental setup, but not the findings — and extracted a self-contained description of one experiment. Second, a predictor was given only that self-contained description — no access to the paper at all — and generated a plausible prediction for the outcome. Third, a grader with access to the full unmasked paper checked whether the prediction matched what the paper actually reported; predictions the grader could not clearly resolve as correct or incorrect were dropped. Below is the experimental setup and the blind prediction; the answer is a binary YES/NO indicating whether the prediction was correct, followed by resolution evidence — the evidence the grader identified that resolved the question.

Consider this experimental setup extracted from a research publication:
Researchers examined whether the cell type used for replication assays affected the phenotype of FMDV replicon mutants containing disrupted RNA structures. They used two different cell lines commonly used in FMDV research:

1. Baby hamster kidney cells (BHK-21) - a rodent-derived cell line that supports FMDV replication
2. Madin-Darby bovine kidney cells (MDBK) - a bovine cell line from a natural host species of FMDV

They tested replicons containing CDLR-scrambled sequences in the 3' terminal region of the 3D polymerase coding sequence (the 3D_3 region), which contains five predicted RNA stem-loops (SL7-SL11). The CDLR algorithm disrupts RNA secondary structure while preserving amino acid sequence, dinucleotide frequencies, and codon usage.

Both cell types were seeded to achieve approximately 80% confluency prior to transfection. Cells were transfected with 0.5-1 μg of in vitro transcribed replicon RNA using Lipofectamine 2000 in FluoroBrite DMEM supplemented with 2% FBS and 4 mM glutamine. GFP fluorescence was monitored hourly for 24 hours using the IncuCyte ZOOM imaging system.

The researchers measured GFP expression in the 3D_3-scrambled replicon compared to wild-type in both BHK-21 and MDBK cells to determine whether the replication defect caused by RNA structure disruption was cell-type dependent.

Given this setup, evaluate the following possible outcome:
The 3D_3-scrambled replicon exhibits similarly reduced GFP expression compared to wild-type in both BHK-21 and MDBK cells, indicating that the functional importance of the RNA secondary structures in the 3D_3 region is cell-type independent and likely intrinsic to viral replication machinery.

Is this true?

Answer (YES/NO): YES